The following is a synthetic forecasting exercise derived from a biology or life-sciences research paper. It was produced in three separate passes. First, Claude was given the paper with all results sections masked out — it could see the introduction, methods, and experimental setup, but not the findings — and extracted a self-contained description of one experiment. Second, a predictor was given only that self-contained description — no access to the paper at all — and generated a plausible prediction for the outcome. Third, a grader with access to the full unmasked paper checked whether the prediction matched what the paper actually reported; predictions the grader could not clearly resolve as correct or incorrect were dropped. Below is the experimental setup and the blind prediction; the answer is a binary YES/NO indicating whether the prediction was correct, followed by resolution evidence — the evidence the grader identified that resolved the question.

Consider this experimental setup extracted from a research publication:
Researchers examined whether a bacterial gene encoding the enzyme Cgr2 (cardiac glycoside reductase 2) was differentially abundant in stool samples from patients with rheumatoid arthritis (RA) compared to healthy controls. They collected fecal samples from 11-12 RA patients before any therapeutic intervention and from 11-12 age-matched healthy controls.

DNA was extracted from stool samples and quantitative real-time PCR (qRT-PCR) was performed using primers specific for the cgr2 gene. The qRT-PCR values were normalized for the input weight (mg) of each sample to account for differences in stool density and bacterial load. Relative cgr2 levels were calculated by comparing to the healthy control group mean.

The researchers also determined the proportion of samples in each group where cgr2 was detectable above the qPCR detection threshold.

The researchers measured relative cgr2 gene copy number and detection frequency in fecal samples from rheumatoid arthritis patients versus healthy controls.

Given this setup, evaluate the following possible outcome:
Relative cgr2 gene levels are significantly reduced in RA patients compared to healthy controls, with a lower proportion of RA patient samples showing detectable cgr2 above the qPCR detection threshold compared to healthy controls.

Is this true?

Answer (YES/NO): NO